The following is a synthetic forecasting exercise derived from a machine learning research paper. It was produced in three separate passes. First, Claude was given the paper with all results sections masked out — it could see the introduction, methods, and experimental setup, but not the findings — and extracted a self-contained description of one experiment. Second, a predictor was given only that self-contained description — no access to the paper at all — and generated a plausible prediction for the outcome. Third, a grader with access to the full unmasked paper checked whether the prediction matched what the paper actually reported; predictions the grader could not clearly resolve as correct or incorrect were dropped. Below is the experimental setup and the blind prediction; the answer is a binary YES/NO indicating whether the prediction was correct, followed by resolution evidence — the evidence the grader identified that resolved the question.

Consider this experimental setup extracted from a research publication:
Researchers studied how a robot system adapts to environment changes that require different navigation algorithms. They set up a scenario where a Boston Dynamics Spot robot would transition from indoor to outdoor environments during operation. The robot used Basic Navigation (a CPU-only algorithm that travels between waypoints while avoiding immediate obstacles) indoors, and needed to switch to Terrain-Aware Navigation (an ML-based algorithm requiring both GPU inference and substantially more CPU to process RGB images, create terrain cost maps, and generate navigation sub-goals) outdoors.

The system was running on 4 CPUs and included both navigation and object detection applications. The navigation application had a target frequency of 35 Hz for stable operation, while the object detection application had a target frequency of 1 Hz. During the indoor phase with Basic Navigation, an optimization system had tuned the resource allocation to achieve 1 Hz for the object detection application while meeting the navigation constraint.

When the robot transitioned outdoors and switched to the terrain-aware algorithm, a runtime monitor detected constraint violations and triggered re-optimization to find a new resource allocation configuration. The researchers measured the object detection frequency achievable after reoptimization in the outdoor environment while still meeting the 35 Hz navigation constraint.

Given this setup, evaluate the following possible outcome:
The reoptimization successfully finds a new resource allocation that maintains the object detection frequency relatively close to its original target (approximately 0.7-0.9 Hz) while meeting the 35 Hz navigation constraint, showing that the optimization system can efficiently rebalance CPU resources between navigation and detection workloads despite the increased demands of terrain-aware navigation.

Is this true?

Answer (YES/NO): YES